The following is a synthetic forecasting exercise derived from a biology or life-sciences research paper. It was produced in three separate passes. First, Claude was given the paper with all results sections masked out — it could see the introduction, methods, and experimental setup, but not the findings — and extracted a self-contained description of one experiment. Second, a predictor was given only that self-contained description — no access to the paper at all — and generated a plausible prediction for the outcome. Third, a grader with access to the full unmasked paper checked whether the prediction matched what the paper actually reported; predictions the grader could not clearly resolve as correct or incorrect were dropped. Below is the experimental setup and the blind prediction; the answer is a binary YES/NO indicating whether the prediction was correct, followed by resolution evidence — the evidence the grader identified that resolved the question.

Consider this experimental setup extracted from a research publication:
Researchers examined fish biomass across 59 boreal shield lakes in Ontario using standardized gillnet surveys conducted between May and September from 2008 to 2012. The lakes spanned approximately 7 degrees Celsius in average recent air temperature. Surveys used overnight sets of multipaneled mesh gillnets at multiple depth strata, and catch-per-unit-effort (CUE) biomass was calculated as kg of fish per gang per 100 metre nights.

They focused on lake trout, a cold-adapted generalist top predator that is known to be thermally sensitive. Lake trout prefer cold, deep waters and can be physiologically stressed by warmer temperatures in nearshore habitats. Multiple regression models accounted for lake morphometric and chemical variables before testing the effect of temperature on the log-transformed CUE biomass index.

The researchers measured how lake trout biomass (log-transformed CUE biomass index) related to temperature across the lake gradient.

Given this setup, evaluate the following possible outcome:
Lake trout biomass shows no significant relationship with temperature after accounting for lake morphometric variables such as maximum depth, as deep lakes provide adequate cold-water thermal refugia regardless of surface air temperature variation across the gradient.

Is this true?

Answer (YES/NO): NO